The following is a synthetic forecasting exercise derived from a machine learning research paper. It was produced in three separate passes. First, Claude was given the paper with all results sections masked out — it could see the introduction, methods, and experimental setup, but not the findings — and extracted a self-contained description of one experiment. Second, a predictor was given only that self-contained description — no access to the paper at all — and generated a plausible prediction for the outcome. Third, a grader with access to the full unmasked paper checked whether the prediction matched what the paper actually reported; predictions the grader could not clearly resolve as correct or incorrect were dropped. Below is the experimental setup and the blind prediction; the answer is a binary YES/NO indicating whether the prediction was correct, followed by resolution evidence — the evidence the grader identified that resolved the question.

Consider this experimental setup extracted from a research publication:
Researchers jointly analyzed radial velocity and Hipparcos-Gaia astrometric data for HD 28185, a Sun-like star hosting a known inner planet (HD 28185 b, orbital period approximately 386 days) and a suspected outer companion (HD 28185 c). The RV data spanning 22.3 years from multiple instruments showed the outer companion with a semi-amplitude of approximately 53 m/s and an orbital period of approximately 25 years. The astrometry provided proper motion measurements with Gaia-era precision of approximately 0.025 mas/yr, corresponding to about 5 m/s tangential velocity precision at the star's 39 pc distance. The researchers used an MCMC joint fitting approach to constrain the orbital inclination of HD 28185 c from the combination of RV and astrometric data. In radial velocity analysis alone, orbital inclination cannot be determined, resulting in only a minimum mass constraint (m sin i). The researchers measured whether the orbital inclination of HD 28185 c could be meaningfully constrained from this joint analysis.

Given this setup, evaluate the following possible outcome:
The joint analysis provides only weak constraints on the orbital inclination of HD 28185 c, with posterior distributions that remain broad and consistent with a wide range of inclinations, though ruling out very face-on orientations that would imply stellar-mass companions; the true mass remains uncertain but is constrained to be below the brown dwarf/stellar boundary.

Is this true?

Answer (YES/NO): NO